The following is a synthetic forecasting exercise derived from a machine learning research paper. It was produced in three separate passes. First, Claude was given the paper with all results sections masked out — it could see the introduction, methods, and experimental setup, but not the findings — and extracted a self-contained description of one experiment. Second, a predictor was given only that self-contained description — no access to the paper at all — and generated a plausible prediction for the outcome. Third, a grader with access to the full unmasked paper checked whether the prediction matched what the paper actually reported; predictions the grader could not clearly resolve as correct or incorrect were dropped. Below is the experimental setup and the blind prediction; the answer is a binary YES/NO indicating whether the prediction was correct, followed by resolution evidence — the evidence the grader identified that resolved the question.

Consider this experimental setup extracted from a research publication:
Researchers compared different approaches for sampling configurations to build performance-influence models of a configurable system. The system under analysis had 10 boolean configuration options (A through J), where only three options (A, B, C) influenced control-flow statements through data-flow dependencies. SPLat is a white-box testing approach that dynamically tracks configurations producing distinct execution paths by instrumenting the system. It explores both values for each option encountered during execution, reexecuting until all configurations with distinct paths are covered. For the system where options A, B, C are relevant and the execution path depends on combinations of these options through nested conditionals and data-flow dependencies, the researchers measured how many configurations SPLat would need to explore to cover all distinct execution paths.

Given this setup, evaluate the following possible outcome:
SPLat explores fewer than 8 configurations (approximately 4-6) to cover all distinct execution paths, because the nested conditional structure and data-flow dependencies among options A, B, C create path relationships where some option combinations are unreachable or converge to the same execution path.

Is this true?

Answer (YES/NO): YES